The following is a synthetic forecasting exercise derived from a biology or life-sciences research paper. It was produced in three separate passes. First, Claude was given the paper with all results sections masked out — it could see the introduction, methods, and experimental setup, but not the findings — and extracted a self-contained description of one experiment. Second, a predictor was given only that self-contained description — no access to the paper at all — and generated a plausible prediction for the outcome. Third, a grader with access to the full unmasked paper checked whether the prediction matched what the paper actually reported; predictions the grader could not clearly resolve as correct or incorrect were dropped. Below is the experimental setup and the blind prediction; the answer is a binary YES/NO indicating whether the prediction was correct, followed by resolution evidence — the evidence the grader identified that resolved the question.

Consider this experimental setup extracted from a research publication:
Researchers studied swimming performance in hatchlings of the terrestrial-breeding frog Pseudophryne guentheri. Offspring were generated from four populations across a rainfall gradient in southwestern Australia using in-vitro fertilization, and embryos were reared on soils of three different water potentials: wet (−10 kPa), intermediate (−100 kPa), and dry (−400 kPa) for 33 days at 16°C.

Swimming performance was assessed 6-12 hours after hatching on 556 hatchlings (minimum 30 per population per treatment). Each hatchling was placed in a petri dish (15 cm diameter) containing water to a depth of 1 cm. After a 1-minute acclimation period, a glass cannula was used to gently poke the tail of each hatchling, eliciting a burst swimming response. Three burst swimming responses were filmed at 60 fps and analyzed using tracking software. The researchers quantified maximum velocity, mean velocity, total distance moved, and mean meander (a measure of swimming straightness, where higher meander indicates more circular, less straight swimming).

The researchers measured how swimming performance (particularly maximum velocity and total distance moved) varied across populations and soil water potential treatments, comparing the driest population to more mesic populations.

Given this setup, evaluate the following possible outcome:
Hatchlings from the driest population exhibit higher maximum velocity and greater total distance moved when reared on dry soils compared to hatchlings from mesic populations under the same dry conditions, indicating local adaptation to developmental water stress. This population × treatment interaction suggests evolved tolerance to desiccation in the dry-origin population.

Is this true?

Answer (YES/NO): NO